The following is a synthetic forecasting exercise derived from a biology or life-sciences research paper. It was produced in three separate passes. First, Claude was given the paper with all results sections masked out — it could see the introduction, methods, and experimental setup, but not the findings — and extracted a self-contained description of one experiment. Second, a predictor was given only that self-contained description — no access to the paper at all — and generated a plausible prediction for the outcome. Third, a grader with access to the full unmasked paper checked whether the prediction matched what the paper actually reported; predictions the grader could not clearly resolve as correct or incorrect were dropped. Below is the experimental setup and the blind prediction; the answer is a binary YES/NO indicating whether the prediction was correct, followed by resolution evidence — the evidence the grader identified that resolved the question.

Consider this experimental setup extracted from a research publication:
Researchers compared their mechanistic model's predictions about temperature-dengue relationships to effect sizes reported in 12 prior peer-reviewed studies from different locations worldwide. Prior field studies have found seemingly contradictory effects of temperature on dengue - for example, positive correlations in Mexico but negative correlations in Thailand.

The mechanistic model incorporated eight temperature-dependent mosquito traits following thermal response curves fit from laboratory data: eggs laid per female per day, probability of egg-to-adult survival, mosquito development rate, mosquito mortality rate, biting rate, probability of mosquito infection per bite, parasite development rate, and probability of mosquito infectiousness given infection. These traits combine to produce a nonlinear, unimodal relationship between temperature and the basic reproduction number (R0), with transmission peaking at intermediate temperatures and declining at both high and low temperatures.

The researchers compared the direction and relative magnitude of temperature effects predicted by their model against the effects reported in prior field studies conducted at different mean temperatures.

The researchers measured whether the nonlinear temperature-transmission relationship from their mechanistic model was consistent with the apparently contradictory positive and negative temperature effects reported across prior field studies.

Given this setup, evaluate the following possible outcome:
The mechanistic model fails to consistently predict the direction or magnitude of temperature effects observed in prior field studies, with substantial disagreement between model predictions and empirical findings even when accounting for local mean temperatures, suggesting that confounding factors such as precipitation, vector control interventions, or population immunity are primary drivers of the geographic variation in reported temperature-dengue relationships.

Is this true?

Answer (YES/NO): NO